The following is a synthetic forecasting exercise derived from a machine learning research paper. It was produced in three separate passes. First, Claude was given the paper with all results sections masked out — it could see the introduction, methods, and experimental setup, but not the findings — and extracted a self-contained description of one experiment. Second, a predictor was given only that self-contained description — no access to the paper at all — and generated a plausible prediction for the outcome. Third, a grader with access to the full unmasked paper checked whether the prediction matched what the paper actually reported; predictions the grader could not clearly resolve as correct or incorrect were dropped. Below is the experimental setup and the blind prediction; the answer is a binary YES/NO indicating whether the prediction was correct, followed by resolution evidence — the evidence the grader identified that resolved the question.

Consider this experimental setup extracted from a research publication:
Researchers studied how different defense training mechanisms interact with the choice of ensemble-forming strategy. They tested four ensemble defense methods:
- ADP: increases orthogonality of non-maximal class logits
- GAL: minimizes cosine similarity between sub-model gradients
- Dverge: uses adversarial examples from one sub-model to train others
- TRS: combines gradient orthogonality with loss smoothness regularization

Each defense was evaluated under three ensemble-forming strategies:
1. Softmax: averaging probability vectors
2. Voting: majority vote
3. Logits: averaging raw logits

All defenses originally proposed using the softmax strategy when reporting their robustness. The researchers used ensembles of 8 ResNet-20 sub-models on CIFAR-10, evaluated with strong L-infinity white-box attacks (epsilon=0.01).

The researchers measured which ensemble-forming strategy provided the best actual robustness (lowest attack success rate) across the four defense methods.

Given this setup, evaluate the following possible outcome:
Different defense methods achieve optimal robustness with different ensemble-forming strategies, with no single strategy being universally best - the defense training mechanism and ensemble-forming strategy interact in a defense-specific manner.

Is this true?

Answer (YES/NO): NO